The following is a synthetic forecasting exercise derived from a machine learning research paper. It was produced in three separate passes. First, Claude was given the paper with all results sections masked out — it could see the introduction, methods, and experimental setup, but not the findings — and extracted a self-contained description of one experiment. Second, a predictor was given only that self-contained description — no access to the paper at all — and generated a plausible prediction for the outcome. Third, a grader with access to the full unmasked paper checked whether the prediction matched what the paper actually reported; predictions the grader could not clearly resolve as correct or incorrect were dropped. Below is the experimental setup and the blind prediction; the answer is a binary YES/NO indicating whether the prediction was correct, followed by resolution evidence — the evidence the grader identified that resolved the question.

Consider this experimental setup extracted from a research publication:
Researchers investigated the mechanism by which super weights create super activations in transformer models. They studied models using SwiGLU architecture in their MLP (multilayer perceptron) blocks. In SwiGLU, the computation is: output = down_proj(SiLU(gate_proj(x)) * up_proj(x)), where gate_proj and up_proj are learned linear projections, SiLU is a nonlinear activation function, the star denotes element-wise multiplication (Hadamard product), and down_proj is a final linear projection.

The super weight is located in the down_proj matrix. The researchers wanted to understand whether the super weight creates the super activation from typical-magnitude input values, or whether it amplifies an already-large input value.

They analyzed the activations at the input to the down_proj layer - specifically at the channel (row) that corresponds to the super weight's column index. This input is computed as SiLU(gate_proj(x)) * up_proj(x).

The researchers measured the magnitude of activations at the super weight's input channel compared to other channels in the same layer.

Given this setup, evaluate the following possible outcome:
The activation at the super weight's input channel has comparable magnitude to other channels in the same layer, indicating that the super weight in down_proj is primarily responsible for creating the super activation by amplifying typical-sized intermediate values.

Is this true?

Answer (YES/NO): NO